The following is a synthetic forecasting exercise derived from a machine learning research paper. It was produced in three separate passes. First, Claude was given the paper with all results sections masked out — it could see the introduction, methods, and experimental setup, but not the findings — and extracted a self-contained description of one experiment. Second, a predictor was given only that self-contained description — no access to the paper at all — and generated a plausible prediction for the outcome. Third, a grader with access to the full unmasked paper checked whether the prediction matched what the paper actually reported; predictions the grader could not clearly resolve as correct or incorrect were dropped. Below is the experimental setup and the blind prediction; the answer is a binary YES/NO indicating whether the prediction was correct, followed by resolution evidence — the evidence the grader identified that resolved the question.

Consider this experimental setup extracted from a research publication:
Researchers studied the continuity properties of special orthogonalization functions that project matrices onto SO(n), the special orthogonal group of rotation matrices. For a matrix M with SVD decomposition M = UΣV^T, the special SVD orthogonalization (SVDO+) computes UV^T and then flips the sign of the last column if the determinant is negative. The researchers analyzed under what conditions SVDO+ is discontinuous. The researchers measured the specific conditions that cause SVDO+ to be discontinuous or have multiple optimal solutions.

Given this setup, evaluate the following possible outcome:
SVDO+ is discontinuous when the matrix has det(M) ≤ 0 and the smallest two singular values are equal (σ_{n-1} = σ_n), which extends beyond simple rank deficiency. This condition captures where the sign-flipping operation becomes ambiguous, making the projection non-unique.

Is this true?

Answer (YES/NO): NO